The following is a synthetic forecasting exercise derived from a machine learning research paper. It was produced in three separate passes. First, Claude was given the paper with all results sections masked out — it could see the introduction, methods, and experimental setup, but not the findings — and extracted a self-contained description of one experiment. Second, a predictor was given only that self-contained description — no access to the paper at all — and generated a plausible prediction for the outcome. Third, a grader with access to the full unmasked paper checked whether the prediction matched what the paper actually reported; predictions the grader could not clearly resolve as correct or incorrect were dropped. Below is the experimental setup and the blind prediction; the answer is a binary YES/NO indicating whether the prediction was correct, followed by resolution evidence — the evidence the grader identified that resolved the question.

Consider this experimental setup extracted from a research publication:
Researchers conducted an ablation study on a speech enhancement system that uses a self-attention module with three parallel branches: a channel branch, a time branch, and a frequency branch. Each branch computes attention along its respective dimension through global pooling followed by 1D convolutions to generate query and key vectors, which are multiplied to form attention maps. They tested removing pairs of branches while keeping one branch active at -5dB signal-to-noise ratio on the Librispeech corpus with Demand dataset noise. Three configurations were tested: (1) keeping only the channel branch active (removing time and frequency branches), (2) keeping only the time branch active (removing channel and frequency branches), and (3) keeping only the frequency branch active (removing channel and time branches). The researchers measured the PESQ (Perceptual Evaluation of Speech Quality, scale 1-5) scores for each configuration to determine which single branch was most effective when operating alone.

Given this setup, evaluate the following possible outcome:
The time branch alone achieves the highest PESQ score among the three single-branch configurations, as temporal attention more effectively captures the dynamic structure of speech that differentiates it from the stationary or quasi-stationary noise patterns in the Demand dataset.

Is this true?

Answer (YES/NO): NO